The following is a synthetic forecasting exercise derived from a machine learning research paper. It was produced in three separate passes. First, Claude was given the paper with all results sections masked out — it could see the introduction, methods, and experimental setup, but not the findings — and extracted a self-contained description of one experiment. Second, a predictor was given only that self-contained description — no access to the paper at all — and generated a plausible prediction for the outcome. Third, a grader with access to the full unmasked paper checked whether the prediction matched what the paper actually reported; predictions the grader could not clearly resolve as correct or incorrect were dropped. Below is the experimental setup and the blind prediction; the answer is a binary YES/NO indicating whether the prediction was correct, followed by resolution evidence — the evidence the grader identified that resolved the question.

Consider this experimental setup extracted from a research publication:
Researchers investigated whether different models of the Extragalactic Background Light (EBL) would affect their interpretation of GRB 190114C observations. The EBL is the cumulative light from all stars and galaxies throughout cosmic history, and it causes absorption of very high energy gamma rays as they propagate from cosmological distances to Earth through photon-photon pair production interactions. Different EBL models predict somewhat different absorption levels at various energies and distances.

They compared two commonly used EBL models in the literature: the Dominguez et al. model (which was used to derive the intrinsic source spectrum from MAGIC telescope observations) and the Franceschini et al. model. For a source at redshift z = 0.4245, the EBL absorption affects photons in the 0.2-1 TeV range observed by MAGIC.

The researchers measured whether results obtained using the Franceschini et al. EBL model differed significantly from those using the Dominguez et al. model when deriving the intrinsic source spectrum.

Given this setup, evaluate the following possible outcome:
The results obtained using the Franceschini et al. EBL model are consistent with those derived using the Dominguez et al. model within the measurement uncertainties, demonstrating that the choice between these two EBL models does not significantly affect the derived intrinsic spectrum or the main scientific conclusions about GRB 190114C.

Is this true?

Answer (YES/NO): YES